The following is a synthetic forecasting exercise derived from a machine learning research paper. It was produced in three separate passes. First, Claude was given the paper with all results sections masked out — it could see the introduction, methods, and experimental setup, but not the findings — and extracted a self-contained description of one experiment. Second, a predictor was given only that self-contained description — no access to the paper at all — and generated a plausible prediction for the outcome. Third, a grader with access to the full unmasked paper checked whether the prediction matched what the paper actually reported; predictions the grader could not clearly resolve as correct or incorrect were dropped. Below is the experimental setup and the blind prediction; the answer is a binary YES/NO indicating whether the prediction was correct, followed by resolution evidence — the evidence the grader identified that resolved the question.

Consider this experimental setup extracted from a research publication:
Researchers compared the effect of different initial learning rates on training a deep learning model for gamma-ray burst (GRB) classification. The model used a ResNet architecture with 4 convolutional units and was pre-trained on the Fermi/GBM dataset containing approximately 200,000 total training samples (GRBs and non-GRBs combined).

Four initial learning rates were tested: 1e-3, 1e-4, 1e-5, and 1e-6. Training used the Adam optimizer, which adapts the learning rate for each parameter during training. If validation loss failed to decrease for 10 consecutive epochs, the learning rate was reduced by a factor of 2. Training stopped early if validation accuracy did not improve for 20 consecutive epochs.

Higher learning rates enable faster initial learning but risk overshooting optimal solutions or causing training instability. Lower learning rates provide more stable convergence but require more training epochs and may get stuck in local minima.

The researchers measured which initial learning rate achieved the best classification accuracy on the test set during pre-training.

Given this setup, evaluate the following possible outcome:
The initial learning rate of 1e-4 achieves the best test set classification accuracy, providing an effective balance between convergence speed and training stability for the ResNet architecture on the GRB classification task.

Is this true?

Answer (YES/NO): NO